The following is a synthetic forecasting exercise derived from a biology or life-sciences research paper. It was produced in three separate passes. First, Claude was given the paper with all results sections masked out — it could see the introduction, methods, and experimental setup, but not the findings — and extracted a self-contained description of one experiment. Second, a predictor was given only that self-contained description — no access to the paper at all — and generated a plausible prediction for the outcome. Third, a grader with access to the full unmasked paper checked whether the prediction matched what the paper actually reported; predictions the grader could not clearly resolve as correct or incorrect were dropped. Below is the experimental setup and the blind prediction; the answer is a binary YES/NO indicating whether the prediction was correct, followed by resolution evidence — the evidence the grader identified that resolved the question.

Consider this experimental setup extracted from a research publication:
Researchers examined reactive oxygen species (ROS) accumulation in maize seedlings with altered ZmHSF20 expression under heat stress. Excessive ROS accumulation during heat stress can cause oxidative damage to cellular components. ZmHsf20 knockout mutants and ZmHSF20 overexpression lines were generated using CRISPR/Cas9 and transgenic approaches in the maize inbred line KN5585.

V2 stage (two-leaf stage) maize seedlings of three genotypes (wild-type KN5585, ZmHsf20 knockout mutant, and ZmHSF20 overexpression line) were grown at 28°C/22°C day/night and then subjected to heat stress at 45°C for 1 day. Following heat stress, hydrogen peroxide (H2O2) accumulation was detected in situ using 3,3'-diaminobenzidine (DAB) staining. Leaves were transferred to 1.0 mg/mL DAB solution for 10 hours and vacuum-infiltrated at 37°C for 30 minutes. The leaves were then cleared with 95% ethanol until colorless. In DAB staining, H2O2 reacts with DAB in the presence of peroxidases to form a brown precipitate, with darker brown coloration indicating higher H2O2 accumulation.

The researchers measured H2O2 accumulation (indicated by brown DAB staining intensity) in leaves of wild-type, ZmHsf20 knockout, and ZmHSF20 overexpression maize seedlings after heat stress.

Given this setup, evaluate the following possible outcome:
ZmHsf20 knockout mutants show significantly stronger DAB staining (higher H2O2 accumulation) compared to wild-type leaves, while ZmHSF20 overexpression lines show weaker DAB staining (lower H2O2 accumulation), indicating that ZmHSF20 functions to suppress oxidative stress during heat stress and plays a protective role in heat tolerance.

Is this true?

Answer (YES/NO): NO